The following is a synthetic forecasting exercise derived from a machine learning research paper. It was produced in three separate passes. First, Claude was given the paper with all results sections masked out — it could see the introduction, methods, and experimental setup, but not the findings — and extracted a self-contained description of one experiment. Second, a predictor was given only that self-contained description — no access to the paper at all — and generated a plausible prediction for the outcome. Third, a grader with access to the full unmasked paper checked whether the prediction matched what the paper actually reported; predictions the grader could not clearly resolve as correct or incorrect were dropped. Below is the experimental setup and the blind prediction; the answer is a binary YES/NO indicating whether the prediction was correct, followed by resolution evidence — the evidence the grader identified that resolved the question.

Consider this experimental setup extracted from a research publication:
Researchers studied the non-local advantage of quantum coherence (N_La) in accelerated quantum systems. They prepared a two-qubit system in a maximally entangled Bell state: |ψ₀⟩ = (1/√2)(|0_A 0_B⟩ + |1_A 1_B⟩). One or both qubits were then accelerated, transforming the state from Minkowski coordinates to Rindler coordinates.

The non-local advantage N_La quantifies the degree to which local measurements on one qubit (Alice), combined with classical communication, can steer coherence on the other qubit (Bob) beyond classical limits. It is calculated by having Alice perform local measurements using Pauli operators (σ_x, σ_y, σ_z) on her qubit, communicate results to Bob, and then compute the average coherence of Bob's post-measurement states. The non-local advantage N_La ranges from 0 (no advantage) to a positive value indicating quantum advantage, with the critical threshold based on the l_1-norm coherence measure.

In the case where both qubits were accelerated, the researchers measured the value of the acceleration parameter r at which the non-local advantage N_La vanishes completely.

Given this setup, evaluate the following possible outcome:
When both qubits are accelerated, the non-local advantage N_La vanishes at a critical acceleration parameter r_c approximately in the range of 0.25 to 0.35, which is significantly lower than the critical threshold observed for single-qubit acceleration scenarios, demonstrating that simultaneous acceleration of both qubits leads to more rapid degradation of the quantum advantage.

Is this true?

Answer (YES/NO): NO